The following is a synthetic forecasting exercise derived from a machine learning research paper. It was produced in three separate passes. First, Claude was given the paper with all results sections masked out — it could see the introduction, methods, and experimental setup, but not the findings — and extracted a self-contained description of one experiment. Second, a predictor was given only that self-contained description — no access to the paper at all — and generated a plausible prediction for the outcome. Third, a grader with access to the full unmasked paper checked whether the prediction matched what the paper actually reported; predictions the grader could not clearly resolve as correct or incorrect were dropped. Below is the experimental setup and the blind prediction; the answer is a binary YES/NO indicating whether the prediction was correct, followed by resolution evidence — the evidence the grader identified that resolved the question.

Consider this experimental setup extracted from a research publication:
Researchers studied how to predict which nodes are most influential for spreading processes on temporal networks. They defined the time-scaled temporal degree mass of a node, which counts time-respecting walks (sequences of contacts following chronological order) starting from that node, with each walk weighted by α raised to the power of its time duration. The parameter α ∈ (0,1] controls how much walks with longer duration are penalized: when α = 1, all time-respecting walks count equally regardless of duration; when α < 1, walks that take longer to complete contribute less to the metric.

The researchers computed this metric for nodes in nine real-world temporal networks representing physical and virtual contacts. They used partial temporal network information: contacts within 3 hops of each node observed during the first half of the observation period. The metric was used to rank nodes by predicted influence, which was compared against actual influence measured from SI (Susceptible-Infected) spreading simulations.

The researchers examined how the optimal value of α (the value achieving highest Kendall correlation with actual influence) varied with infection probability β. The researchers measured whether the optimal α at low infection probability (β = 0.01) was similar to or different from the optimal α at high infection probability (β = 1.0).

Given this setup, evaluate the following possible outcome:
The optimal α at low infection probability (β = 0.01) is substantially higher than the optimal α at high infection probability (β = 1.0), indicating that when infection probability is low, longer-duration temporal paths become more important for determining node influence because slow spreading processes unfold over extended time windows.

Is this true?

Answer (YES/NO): YES